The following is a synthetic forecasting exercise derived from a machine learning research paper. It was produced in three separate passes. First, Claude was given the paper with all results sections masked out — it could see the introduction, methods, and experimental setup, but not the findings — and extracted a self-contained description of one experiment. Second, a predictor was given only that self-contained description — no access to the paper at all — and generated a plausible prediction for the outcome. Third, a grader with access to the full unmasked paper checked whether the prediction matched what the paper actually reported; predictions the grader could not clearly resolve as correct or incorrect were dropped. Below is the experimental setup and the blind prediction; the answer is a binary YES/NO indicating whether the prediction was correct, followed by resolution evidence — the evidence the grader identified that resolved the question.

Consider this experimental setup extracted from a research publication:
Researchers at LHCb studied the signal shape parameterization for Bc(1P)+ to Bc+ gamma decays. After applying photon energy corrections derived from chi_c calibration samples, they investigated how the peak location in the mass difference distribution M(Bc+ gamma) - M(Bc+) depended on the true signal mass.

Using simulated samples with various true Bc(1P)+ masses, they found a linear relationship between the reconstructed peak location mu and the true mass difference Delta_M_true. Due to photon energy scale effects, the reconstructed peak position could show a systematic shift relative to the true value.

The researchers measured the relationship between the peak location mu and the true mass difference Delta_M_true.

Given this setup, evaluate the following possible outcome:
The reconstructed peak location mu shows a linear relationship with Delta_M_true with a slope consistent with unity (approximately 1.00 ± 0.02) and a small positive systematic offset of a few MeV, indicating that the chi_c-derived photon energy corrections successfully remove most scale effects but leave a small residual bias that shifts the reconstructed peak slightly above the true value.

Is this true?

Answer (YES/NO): NO